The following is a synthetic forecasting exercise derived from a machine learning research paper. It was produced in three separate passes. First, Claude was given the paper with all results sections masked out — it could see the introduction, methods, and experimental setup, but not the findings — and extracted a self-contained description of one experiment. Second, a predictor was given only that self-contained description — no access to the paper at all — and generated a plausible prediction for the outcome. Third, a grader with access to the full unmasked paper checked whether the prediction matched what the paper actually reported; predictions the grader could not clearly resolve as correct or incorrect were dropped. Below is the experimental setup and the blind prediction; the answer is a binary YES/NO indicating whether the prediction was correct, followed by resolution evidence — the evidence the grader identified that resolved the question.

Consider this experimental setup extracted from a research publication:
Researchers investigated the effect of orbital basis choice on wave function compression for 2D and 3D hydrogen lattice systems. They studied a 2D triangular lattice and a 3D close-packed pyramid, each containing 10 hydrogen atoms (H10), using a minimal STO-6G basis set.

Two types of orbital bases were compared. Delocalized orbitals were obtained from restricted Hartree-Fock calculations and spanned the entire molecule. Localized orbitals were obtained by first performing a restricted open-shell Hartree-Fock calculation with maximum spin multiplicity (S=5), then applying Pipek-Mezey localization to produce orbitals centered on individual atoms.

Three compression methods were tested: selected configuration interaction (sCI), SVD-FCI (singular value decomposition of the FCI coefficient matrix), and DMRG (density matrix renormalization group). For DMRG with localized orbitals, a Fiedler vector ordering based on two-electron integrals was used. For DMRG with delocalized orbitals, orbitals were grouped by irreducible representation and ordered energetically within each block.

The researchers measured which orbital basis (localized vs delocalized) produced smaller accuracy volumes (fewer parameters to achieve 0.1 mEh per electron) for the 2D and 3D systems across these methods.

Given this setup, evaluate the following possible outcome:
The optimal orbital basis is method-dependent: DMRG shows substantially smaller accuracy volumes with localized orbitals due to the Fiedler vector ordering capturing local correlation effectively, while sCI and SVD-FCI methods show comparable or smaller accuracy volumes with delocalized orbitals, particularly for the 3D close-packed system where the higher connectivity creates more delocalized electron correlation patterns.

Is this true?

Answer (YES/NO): NO